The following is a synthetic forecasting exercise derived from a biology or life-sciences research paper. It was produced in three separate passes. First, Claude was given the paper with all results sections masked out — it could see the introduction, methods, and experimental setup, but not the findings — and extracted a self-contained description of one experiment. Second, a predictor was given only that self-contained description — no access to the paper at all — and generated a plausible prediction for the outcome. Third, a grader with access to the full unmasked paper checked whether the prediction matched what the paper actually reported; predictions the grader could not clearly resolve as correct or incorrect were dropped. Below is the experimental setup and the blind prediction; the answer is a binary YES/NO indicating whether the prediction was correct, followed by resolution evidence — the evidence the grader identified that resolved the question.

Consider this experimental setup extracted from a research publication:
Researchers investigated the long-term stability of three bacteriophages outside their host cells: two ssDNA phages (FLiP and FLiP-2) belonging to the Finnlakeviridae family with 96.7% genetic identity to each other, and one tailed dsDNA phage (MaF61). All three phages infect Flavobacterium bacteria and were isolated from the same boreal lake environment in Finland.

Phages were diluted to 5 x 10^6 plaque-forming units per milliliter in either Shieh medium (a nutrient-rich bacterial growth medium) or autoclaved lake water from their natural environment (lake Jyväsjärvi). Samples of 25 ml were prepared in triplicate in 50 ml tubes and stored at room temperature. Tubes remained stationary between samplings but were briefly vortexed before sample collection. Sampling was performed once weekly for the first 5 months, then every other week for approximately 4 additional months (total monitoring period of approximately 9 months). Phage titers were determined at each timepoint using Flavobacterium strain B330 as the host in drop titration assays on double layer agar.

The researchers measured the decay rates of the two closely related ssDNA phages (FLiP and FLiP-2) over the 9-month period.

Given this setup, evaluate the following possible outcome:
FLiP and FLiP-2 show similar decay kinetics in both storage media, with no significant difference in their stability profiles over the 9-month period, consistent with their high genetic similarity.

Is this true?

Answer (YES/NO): YES